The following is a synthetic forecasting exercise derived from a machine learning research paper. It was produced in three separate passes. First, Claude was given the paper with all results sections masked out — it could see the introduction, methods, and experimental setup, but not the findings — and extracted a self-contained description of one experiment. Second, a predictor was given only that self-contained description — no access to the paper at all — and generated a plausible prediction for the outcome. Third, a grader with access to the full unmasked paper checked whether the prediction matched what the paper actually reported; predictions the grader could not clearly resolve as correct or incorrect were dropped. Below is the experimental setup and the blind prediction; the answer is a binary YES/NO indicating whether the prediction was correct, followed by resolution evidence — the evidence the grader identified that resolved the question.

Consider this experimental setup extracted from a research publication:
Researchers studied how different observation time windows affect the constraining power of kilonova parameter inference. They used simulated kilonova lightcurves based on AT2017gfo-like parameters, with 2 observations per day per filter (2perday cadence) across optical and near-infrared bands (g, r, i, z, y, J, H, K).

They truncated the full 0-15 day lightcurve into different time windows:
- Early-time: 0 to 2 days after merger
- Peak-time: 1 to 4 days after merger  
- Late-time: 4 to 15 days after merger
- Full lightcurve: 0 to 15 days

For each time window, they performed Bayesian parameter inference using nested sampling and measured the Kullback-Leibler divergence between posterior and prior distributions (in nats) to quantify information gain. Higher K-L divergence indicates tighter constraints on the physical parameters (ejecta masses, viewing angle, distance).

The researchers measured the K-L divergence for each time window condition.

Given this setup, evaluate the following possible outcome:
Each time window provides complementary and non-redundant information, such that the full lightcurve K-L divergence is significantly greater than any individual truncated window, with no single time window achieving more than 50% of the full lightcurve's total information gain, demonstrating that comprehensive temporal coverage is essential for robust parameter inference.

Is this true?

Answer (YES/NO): NO